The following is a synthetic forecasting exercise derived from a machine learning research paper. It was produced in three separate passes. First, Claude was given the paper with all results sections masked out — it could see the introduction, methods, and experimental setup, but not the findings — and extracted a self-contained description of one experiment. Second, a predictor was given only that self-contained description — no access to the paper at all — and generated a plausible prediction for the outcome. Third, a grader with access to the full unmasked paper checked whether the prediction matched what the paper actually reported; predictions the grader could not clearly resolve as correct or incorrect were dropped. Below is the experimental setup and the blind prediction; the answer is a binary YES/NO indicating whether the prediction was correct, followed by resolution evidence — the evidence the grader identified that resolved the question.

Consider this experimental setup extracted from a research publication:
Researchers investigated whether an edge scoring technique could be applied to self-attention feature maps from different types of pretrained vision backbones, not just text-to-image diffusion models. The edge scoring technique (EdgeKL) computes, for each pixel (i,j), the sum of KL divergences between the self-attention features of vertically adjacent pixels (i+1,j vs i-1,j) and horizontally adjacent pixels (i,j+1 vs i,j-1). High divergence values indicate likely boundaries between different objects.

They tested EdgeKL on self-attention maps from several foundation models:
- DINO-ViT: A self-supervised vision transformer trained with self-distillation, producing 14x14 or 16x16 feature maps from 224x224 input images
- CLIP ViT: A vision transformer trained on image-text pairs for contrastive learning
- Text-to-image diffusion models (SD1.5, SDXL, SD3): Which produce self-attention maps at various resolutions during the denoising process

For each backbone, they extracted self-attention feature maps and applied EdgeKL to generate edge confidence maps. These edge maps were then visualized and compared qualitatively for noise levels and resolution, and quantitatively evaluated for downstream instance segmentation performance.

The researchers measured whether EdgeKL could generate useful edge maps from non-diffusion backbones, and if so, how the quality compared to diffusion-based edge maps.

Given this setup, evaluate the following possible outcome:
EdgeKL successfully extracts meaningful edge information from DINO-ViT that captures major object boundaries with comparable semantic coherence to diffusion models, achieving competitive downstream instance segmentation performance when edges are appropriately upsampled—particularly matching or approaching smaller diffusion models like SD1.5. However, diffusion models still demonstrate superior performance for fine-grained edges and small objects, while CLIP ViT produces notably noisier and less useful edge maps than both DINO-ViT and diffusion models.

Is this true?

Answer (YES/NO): NO